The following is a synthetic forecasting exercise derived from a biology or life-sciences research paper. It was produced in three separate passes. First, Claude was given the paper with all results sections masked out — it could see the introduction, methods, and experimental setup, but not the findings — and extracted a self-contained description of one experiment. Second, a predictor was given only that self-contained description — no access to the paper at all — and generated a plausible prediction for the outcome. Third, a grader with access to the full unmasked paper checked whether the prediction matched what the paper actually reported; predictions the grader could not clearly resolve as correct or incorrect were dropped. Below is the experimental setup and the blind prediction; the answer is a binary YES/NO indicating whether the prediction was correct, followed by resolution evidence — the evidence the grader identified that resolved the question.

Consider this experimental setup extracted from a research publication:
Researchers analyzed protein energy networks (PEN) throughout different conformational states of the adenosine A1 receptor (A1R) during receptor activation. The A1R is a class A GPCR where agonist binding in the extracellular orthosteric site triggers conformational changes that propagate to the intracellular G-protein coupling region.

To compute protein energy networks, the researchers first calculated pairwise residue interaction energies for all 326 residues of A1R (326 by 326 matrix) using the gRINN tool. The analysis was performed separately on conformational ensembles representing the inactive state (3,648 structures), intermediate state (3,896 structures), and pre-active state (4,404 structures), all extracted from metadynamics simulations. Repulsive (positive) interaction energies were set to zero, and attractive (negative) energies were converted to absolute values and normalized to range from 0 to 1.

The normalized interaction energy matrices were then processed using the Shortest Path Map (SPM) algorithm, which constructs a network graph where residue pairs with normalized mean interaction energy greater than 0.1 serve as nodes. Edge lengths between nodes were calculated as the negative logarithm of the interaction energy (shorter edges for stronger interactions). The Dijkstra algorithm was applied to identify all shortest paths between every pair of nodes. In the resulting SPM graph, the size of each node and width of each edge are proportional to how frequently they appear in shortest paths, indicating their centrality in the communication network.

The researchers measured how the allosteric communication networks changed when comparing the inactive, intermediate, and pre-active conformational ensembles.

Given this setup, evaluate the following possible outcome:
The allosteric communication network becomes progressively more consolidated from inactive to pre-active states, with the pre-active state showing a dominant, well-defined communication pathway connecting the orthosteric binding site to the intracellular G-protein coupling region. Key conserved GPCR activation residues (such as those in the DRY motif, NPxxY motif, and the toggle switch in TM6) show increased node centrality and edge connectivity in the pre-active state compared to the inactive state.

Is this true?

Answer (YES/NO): NO